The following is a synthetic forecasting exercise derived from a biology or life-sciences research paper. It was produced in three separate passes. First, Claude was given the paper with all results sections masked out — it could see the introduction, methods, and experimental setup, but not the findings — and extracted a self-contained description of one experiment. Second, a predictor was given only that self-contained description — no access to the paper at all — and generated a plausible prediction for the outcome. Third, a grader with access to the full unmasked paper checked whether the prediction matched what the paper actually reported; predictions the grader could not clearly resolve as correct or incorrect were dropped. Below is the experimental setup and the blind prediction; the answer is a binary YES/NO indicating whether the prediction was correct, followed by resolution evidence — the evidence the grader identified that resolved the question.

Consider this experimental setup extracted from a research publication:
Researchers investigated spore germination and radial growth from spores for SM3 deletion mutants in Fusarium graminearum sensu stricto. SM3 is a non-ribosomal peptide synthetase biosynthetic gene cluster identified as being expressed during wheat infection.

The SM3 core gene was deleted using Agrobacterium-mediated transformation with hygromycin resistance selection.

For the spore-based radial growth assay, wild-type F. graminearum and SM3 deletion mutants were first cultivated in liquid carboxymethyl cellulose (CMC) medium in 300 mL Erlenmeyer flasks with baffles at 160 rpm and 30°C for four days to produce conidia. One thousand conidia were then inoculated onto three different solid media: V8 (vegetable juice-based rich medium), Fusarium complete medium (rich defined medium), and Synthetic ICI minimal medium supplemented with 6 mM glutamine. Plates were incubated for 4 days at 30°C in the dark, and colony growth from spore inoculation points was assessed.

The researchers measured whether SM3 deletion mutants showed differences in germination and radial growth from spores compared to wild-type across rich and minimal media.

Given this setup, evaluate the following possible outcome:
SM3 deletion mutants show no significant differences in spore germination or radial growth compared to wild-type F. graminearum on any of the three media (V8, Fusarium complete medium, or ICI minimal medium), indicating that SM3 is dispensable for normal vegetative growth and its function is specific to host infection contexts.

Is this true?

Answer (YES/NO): NO